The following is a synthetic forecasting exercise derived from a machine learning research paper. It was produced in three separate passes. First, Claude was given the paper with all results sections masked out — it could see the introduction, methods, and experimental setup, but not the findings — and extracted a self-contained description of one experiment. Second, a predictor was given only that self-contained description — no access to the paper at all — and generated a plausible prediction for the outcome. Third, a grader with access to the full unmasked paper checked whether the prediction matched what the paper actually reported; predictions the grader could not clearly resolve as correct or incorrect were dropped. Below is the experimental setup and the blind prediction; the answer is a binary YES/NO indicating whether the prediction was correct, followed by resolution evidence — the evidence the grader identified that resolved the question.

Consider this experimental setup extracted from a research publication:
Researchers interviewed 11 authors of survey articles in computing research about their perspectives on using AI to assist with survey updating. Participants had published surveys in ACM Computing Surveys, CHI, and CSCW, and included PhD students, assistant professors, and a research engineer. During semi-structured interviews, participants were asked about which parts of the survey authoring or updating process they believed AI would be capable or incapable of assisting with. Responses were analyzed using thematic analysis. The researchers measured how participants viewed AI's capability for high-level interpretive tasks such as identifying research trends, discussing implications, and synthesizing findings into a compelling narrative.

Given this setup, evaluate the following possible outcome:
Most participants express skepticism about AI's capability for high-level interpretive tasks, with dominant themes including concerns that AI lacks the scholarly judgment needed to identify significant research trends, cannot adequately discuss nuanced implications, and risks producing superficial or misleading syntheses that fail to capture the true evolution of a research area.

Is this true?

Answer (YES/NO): YES